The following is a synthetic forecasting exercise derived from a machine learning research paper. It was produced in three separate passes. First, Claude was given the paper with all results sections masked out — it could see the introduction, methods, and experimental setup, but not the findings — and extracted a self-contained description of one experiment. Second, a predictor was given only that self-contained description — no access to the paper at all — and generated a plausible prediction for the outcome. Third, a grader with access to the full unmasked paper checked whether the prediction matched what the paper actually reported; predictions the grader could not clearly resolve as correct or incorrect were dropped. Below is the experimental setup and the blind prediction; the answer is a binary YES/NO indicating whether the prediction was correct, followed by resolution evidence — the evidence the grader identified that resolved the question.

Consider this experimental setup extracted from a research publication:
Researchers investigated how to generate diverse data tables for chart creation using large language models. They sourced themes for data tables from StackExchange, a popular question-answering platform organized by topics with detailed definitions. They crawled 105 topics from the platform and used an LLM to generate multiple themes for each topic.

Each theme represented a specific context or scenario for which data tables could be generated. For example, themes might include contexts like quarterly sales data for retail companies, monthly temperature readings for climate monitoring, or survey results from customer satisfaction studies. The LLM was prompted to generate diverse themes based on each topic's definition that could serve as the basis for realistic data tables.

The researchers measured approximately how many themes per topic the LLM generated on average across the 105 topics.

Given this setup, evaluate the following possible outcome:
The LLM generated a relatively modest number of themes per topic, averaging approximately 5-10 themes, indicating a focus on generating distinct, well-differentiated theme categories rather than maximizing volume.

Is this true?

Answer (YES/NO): YES